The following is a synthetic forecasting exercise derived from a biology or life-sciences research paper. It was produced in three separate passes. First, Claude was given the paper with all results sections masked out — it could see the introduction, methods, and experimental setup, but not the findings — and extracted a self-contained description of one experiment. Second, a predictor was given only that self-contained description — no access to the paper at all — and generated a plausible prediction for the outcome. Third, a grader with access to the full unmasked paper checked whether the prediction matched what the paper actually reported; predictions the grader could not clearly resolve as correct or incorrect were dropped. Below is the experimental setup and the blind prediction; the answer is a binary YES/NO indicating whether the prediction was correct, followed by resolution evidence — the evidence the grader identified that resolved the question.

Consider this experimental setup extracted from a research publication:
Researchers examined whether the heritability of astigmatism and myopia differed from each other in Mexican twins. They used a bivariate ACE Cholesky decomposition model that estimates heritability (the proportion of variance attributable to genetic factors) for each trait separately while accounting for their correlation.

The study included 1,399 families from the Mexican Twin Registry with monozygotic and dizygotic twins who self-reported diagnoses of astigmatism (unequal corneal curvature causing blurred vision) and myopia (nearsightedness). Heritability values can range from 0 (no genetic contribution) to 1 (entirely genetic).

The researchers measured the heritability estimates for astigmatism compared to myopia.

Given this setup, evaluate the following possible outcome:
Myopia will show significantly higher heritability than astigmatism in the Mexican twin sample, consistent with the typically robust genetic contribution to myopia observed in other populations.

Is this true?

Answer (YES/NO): NO